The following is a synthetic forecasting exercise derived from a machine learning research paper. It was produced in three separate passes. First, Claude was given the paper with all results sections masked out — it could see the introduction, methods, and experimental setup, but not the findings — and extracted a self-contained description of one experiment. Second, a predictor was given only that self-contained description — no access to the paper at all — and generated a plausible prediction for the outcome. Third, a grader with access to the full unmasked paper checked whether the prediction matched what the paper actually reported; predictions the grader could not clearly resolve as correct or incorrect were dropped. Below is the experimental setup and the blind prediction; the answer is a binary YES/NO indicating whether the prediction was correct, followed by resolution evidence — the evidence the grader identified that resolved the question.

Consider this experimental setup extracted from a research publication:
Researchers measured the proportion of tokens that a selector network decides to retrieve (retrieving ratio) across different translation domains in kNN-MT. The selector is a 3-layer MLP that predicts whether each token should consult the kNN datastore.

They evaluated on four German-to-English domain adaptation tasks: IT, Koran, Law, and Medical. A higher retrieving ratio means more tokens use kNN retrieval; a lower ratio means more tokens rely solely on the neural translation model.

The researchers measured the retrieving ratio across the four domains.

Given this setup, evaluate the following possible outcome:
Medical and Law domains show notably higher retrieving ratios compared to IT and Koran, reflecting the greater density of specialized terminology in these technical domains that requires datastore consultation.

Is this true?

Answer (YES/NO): NO